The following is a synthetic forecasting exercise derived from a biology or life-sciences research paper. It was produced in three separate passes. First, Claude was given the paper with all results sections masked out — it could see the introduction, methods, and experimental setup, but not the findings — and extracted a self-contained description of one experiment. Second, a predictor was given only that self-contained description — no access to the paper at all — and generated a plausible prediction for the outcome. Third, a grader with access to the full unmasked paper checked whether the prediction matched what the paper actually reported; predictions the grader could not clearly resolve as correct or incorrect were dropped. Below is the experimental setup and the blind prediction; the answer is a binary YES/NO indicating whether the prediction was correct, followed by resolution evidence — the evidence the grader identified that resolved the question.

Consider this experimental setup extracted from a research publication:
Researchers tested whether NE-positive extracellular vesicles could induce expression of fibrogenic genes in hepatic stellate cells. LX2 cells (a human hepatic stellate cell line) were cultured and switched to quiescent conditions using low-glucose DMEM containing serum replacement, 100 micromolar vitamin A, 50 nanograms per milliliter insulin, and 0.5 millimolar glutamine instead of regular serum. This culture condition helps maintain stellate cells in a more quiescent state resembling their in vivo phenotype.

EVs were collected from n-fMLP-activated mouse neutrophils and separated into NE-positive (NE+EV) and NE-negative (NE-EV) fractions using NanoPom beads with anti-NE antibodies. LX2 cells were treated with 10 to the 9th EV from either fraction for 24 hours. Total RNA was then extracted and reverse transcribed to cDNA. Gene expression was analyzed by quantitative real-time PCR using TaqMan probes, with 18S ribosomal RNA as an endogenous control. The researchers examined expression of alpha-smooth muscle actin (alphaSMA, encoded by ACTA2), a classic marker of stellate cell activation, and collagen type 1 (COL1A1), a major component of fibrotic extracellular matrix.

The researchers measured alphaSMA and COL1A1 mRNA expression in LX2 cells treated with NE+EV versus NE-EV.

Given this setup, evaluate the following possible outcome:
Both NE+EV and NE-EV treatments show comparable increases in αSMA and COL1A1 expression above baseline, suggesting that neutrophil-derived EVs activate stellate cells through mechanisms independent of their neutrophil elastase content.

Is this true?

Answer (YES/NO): NO